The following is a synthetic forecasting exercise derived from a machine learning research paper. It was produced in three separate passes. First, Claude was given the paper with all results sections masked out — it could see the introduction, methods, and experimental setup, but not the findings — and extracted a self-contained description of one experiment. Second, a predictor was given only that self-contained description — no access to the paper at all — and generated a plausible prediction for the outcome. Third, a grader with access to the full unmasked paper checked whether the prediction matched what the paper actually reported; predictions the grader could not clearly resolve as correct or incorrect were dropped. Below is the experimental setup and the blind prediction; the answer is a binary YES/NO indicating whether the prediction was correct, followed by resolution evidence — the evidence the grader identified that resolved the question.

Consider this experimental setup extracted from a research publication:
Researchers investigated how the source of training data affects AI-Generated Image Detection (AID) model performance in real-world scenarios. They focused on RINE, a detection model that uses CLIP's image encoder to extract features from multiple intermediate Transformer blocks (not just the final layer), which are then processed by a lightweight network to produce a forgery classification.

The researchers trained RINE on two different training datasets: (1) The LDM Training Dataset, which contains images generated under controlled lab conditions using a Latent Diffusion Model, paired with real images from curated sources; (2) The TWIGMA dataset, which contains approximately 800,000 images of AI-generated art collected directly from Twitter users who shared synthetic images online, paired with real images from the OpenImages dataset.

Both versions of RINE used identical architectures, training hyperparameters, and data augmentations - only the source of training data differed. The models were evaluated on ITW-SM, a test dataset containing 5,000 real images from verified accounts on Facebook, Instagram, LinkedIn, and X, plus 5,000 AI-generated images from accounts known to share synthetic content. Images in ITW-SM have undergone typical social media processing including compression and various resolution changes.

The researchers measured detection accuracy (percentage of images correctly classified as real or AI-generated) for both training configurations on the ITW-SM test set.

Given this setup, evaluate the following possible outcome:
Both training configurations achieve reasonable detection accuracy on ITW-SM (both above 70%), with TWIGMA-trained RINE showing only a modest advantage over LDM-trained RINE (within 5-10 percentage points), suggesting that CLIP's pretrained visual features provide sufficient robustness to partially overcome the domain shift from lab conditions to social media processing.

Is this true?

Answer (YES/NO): NO